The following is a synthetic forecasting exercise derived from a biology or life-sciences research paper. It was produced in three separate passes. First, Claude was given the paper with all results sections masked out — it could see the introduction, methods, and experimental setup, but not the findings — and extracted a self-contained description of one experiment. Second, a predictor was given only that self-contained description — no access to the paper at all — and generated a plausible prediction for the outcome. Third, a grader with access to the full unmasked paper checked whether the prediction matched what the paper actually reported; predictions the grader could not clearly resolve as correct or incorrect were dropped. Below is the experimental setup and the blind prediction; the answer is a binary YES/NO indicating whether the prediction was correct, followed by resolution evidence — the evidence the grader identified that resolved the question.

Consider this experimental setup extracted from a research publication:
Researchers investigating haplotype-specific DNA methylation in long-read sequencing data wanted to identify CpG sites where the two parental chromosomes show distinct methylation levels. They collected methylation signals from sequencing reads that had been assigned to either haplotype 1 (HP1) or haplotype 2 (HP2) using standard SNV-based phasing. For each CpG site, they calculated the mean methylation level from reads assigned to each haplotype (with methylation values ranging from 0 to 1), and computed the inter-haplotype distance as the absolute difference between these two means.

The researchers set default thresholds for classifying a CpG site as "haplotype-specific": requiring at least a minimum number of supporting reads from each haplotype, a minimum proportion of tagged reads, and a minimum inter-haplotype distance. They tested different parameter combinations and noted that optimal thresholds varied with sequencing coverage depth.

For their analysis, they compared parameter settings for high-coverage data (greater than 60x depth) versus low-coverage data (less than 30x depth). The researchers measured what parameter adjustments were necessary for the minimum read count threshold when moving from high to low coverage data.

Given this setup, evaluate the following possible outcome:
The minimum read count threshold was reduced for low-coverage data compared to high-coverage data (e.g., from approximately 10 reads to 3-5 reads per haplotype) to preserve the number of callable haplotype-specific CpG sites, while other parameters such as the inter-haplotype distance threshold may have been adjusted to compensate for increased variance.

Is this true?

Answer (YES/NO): NO